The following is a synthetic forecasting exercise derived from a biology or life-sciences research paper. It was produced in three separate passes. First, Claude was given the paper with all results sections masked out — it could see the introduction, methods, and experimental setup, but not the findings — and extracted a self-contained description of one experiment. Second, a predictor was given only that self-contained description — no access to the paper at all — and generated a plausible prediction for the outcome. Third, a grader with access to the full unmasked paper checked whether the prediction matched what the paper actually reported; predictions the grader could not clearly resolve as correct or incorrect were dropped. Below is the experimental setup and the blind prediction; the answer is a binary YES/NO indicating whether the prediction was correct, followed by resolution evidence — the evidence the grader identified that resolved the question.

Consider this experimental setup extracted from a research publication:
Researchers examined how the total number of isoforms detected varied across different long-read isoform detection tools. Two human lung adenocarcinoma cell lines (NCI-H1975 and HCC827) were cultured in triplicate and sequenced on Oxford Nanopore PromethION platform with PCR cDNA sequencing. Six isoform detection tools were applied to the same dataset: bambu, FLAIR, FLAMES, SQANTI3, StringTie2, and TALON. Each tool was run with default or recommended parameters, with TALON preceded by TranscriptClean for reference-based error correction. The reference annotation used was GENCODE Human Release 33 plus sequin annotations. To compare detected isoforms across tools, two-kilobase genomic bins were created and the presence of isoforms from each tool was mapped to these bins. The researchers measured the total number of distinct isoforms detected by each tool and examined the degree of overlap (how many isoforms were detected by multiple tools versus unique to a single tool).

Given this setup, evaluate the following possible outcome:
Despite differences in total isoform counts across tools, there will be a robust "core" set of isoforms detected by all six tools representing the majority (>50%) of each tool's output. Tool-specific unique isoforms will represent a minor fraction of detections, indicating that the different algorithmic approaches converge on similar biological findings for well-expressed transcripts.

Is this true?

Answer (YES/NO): NO